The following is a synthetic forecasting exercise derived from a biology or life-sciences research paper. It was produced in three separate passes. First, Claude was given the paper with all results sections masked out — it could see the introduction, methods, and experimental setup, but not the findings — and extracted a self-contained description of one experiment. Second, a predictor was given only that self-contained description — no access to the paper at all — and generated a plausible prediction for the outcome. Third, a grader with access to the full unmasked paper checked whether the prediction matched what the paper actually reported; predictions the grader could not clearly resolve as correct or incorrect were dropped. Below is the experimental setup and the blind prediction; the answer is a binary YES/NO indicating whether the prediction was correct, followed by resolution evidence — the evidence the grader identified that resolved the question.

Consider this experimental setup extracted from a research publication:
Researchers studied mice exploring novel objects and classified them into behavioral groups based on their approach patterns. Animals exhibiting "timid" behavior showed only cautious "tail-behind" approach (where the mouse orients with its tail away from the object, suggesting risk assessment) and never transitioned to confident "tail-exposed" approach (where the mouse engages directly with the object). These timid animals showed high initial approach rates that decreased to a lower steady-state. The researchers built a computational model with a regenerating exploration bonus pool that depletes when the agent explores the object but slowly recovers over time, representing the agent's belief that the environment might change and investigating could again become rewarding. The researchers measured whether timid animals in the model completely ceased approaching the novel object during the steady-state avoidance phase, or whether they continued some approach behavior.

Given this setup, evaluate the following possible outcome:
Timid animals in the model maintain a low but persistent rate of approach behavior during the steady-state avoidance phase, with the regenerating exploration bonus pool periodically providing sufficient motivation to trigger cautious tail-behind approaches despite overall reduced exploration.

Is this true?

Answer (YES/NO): YES